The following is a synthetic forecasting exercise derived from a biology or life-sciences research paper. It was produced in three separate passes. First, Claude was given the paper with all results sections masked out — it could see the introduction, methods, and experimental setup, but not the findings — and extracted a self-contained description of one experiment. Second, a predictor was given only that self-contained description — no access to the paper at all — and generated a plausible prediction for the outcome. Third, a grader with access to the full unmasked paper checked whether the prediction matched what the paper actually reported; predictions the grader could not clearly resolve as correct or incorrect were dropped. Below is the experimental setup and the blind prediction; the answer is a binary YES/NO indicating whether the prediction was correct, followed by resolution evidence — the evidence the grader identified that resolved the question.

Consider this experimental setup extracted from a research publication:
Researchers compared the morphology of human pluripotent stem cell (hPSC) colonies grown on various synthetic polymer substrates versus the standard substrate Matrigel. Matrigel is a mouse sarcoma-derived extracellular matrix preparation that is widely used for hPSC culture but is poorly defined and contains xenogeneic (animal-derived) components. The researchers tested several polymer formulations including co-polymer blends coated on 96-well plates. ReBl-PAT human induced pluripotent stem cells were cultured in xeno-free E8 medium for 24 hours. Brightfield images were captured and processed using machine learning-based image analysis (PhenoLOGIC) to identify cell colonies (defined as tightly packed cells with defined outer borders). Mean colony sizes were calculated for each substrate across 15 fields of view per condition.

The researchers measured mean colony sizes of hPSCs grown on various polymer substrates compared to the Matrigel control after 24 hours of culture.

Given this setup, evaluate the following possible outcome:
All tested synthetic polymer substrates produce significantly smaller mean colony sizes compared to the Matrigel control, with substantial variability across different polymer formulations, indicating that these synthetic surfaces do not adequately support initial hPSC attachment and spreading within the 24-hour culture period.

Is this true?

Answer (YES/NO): NO